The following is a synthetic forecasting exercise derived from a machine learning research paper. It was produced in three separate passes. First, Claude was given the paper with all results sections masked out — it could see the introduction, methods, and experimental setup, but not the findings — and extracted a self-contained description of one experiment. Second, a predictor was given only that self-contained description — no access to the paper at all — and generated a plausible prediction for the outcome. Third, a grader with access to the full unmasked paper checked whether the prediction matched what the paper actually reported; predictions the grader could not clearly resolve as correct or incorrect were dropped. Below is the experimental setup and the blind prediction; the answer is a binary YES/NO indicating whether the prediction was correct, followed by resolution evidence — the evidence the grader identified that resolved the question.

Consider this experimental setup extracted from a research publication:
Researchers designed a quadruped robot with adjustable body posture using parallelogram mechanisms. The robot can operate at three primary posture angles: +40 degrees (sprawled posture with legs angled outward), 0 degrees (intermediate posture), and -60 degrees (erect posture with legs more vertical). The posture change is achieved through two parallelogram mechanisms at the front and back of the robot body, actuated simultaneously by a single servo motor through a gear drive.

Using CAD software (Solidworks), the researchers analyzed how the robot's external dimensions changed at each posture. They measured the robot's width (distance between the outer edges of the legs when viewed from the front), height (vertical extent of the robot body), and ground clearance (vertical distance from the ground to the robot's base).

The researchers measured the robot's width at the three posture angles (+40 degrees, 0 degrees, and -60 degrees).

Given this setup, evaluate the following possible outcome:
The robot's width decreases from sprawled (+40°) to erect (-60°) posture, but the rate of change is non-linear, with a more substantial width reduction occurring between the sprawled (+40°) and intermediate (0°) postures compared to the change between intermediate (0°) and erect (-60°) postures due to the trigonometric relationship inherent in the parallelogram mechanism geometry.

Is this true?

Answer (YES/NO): NO